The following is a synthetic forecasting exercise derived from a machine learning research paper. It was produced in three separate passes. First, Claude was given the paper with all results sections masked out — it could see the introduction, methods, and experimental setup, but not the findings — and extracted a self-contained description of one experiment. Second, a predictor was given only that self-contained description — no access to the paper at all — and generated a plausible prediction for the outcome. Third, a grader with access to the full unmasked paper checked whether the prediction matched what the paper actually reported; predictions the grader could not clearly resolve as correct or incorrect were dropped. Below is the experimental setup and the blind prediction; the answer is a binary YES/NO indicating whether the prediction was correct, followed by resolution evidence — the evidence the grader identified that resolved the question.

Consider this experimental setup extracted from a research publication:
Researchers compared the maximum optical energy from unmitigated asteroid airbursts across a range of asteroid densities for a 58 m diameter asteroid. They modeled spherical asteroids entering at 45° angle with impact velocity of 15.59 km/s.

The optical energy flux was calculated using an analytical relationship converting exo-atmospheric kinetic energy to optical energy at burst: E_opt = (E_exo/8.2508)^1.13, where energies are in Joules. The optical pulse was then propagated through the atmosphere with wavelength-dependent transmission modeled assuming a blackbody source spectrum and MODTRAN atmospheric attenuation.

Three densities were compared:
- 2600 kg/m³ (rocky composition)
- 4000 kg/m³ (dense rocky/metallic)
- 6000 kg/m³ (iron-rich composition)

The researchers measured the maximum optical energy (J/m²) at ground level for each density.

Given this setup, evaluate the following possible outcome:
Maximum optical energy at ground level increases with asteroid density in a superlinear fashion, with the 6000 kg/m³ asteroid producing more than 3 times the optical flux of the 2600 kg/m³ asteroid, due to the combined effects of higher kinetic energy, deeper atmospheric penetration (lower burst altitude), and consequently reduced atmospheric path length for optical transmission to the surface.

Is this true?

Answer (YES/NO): YES